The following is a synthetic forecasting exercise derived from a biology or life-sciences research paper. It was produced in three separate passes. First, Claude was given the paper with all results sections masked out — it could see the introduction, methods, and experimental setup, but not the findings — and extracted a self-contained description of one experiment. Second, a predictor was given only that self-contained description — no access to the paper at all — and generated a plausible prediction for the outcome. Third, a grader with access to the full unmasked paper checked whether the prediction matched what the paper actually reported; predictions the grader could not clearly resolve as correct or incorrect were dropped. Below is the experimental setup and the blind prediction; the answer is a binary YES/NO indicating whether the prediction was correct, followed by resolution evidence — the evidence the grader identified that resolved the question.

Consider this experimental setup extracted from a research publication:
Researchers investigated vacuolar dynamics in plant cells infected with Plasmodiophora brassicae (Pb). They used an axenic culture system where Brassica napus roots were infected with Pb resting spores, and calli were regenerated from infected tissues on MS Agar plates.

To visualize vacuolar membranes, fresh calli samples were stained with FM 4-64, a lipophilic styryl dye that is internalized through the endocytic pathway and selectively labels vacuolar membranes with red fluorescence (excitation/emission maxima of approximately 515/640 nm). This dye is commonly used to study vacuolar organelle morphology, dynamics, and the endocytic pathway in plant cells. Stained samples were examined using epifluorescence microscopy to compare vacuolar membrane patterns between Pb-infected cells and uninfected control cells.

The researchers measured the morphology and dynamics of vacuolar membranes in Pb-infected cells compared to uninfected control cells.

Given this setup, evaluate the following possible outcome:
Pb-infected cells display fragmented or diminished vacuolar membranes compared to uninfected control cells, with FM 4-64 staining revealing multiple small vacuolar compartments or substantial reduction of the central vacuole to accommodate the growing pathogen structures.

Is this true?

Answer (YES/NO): NO